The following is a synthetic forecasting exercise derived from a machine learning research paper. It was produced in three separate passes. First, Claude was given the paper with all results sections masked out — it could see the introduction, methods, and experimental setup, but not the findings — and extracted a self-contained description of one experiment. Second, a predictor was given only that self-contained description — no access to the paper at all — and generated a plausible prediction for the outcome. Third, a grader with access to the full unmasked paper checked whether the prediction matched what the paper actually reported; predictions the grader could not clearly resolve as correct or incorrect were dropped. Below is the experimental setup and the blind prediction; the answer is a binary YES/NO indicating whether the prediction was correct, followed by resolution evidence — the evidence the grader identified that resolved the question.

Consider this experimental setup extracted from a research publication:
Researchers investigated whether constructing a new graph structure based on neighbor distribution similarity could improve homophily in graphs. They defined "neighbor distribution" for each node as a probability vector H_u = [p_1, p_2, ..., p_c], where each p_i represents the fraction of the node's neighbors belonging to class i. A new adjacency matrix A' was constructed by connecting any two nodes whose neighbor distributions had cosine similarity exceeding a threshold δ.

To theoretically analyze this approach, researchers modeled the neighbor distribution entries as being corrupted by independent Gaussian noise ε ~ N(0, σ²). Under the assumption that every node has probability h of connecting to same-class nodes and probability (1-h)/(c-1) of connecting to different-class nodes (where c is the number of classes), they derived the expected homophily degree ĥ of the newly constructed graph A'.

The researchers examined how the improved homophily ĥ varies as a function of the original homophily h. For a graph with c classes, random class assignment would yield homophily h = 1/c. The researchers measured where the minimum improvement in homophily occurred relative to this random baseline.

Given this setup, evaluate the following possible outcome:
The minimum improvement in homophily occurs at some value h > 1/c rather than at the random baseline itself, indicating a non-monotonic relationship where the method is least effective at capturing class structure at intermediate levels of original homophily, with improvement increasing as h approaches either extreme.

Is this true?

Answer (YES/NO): NO